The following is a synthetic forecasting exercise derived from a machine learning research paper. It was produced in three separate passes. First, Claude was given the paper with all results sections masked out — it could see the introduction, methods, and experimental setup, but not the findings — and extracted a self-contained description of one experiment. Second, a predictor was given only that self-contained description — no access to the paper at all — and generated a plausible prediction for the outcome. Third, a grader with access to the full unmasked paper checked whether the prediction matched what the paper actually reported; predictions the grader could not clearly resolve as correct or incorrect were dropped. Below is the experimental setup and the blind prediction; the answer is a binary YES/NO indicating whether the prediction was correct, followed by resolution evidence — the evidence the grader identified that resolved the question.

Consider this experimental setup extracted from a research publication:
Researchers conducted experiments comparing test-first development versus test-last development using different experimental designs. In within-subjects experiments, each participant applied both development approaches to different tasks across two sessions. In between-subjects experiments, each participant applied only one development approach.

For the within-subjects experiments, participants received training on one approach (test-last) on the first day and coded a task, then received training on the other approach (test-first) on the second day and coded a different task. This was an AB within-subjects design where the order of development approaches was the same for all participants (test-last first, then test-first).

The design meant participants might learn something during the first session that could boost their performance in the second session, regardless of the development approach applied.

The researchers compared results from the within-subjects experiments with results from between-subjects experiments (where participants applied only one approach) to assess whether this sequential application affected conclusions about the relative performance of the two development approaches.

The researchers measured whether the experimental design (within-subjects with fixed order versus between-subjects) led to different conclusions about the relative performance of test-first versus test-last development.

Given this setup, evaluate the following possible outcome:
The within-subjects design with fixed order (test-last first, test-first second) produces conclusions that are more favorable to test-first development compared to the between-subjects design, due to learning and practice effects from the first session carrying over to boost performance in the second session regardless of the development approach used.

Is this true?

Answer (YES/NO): NO